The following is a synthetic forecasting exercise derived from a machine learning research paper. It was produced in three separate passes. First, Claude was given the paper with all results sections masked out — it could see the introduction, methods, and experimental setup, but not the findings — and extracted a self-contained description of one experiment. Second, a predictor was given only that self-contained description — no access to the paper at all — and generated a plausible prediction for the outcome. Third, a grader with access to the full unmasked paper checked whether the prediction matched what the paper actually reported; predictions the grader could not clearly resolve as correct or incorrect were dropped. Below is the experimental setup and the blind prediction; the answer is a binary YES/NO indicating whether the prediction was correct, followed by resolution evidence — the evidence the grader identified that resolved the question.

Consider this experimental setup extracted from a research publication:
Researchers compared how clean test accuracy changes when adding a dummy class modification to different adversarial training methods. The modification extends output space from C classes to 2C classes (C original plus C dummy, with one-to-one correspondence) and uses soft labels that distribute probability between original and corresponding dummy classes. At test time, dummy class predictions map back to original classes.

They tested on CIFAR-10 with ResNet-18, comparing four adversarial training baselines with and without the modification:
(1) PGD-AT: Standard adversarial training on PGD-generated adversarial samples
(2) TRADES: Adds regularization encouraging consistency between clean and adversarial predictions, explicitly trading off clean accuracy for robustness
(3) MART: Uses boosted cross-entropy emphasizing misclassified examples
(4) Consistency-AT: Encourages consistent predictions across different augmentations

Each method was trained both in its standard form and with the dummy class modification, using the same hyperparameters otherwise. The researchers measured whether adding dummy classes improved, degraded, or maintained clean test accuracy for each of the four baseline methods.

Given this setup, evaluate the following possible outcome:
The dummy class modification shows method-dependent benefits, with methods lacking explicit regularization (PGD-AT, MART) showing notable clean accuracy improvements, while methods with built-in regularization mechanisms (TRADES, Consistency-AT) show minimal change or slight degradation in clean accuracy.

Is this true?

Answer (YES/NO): NO